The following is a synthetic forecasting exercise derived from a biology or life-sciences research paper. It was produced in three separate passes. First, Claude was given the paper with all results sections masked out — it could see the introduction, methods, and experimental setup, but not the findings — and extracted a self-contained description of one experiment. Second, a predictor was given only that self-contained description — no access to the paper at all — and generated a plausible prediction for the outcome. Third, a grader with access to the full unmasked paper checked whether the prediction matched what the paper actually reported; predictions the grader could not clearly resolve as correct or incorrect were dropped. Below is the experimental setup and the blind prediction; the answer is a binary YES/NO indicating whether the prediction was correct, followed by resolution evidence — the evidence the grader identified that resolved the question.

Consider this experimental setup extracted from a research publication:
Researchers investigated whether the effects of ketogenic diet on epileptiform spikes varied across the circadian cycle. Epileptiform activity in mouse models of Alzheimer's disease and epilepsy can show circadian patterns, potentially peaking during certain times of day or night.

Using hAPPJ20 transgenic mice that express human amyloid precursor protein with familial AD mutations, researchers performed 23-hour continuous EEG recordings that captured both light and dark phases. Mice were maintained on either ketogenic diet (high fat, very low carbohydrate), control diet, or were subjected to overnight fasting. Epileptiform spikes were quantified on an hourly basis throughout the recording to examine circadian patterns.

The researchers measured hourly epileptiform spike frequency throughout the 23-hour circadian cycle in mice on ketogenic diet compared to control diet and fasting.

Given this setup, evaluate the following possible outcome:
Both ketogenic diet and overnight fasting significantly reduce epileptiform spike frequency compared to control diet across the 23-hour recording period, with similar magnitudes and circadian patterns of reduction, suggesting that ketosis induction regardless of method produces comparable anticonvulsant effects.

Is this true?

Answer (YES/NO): NO